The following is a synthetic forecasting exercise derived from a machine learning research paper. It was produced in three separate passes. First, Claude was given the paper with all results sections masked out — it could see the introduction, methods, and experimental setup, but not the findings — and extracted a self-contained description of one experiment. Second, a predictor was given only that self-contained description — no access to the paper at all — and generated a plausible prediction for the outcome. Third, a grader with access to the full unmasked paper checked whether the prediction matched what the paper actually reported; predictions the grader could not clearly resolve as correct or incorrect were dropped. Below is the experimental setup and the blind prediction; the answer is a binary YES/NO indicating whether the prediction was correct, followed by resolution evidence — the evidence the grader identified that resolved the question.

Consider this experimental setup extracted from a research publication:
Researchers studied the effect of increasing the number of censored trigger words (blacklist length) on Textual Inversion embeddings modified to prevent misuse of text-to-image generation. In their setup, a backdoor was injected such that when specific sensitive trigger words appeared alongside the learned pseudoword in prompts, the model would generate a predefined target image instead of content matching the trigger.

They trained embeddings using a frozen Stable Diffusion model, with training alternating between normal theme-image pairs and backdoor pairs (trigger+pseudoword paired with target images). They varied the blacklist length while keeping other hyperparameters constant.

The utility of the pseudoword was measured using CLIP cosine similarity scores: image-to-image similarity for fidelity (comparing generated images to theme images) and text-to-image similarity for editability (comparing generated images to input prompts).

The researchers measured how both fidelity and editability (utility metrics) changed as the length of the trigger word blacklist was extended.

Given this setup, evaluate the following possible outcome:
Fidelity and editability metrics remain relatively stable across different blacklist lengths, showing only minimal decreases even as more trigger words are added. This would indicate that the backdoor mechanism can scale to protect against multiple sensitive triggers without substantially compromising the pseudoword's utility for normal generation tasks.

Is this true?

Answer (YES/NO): NO